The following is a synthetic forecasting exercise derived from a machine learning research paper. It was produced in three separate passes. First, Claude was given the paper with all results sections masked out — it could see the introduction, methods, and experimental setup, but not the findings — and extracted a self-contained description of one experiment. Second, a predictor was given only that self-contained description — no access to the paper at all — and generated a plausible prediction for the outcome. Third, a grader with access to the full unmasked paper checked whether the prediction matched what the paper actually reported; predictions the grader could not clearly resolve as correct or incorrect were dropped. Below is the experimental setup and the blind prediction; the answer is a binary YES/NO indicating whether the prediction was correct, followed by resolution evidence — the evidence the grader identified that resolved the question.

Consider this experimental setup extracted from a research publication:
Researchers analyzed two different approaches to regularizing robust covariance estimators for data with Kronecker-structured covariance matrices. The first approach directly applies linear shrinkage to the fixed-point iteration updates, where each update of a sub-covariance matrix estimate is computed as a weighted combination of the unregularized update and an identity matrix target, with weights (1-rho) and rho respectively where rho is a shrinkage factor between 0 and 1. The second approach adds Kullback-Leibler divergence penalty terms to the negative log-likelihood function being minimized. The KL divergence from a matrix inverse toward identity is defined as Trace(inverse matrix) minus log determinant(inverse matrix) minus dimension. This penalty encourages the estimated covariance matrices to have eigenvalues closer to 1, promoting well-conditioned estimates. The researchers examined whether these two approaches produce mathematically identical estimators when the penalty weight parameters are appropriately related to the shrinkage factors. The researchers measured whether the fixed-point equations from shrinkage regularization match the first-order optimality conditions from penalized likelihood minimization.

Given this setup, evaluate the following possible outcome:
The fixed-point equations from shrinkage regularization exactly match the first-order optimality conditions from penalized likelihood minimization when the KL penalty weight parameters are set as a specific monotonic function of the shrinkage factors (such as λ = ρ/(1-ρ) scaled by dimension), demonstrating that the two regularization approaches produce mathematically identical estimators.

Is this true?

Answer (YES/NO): YES